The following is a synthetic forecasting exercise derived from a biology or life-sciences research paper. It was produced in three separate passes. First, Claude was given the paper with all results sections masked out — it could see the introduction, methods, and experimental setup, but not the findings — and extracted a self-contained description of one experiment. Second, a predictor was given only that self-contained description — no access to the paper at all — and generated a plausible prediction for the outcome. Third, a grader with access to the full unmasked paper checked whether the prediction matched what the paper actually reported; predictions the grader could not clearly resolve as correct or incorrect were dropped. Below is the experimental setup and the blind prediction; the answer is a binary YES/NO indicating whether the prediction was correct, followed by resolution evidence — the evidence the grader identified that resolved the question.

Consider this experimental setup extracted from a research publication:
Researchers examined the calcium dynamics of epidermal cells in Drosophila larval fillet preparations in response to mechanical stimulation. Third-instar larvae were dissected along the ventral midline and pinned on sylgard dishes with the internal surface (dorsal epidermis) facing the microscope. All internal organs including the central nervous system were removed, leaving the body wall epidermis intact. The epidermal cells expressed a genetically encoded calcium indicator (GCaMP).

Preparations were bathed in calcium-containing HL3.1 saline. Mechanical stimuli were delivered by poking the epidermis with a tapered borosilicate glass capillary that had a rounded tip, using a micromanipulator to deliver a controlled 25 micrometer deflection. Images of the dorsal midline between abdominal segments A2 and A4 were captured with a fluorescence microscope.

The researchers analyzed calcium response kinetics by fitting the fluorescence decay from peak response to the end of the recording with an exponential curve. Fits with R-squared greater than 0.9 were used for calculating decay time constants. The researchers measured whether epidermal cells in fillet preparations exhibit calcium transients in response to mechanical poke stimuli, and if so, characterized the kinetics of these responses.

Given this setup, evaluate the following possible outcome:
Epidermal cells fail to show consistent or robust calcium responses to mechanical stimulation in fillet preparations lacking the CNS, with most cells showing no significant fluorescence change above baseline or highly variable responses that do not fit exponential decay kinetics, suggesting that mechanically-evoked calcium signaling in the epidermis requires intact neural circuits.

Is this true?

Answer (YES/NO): NO